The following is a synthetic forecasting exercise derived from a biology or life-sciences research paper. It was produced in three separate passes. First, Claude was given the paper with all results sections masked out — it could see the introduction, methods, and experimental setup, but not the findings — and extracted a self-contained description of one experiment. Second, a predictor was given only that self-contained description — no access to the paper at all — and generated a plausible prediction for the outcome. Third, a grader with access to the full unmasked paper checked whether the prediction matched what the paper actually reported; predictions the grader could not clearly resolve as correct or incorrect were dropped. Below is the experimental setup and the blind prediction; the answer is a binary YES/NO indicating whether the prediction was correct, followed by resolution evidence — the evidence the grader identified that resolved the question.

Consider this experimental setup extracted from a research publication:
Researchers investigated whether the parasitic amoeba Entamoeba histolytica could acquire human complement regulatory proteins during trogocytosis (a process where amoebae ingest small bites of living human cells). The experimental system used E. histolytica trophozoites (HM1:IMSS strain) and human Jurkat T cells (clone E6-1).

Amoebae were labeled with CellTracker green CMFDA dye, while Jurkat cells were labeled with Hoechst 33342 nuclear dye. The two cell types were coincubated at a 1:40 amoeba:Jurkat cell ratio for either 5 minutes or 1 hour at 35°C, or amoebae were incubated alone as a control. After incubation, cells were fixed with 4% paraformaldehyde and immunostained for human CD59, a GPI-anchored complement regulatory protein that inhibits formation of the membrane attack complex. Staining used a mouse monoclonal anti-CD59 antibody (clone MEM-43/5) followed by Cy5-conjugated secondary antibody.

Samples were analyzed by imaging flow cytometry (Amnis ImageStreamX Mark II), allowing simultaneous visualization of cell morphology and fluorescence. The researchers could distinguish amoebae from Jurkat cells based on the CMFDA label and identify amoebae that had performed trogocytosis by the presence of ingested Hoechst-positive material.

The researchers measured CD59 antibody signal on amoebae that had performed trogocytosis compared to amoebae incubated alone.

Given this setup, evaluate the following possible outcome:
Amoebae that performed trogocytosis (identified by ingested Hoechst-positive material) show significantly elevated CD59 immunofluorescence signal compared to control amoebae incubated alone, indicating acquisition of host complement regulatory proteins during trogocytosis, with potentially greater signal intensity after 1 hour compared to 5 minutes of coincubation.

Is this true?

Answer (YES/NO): YES